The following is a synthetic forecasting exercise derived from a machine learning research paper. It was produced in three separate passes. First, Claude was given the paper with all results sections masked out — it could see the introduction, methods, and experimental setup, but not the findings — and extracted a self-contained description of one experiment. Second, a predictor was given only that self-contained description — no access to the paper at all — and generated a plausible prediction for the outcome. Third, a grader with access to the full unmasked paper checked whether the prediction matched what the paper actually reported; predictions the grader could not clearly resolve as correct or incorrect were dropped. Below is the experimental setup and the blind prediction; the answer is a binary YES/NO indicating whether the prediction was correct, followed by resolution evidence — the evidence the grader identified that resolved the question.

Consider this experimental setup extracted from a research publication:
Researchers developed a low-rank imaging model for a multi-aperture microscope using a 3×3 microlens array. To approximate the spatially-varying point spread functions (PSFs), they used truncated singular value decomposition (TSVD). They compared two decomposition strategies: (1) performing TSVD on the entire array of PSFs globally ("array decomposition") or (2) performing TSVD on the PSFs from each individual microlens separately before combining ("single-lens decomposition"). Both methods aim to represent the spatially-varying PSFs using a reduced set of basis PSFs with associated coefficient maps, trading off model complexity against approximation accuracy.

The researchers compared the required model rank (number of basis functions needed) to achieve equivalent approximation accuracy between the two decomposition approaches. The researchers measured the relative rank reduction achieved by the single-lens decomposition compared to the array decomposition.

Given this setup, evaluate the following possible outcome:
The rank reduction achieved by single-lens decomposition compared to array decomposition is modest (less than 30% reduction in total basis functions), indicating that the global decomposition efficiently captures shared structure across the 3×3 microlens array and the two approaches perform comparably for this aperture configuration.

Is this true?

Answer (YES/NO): NO